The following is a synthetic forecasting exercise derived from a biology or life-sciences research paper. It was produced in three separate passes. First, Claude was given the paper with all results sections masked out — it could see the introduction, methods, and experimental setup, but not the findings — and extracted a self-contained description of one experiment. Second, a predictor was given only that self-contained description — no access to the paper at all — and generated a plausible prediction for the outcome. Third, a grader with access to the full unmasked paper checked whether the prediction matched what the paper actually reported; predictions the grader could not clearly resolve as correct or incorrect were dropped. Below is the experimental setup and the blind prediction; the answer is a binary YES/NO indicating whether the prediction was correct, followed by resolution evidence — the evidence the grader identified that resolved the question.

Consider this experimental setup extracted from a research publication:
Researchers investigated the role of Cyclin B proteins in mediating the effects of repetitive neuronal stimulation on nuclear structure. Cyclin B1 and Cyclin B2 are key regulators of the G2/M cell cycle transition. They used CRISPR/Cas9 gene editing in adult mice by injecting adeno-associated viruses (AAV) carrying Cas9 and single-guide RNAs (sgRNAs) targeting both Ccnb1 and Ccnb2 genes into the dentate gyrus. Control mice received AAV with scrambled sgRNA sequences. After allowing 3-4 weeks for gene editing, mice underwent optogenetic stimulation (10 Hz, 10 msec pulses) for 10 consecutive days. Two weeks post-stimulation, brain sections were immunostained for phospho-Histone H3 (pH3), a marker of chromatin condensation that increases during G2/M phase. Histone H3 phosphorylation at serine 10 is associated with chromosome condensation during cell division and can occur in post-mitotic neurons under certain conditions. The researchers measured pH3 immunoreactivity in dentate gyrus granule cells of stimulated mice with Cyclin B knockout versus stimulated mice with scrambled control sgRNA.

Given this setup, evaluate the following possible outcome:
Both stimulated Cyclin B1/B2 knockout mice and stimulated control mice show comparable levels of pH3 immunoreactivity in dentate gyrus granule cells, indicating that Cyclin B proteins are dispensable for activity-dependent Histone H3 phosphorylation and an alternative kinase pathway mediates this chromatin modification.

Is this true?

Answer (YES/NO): NO